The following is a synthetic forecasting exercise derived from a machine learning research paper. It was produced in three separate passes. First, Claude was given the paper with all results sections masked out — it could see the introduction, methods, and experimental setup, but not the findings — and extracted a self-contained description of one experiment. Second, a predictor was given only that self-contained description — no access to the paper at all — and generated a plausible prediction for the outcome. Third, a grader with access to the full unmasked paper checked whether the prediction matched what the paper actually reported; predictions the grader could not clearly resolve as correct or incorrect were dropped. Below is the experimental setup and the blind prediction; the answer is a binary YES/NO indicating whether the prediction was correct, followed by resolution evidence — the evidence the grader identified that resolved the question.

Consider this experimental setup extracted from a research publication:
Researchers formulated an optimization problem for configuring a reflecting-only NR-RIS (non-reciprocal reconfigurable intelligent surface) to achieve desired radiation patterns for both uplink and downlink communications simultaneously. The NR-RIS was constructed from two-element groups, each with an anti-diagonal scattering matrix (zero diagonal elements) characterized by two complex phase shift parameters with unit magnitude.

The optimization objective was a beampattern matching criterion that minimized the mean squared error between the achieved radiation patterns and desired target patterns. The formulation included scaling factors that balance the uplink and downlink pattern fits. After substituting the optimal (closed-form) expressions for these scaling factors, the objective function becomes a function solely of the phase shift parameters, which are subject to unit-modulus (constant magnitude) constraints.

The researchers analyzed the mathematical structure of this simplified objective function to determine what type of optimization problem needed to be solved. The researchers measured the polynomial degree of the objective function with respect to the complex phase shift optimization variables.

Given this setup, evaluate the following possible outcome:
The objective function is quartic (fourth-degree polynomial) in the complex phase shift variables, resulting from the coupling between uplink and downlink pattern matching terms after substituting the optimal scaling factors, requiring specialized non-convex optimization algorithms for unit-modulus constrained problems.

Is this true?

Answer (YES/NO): YES